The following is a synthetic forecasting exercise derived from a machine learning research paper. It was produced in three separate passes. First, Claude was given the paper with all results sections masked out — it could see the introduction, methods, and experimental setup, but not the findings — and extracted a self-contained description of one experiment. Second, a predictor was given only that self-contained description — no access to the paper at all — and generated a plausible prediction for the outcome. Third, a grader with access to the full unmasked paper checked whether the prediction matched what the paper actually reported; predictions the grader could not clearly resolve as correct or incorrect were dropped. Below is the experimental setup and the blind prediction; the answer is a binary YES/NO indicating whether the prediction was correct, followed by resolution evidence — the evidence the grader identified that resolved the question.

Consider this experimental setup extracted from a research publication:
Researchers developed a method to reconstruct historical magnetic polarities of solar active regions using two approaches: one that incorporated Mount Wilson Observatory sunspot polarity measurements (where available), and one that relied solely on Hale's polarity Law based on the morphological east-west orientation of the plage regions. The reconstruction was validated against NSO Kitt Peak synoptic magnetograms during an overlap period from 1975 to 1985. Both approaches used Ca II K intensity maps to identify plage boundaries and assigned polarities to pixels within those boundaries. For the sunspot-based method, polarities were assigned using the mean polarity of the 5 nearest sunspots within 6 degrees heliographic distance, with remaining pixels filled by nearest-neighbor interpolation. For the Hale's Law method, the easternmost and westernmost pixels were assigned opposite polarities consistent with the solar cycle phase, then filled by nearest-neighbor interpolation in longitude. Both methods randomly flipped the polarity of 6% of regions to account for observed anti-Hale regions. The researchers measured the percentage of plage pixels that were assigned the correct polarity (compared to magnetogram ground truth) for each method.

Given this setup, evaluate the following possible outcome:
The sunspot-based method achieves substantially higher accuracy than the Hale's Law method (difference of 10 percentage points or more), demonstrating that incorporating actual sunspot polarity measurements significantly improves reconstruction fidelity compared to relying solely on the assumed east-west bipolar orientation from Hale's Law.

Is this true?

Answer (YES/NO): NO